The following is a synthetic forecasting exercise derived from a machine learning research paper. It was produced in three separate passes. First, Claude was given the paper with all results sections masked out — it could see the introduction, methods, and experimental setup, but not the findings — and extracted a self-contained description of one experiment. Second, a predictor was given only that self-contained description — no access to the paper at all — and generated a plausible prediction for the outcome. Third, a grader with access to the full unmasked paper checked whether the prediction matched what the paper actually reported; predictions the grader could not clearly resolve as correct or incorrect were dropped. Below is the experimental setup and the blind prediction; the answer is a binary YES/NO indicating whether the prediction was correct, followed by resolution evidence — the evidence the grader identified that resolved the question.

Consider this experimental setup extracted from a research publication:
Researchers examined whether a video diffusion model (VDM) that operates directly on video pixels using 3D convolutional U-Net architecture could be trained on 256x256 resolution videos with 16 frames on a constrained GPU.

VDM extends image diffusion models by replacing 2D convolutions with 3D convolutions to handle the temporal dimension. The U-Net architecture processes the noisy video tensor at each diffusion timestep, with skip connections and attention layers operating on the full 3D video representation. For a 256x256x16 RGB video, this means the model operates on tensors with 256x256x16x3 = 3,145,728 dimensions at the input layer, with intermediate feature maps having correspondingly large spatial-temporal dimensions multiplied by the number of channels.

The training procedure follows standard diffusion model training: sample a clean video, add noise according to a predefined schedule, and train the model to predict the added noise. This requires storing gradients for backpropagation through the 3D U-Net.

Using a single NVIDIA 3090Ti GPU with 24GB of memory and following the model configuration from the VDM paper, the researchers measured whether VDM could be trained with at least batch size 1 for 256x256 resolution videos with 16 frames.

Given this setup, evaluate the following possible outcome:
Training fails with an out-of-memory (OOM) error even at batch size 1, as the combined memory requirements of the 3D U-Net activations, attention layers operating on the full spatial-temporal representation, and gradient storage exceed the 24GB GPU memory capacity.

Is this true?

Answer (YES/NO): YES